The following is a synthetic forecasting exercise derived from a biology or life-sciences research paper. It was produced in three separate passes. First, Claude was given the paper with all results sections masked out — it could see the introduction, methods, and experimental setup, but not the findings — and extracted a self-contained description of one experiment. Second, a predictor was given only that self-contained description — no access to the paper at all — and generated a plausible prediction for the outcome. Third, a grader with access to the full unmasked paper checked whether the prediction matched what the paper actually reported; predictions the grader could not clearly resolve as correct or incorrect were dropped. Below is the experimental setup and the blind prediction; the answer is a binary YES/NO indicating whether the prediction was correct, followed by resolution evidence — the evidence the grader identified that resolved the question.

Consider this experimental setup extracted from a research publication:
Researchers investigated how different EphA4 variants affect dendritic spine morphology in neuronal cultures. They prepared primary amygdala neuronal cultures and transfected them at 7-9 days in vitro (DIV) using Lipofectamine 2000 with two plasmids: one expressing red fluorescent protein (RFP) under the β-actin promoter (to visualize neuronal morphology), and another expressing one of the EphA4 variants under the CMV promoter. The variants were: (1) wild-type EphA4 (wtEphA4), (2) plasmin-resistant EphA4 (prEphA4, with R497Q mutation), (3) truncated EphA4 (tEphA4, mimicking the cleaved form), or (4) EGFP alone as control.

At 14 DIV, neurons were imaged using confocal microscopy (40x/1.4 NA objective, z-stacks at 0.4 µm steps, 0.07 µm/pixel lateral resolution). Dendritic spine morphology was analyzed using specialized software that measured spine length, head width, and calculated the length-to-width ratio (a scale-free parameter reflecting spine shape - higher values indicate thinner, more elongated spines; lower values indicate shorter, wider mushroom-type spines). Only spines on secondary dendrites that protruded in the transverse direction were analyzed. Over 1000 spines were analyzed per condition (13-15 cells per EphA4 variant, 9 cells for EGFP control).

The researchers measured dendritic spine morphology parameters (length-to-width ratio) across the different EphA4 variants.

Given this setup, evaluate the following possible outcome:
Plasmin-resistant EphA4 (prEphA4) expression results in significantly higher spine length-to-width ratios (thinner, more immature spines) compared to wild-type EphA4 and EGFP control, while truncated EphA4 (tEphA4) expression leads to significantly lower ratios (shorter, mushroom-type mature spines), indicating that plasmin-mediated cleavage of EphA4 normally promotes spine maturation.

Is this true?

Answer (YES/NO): NO